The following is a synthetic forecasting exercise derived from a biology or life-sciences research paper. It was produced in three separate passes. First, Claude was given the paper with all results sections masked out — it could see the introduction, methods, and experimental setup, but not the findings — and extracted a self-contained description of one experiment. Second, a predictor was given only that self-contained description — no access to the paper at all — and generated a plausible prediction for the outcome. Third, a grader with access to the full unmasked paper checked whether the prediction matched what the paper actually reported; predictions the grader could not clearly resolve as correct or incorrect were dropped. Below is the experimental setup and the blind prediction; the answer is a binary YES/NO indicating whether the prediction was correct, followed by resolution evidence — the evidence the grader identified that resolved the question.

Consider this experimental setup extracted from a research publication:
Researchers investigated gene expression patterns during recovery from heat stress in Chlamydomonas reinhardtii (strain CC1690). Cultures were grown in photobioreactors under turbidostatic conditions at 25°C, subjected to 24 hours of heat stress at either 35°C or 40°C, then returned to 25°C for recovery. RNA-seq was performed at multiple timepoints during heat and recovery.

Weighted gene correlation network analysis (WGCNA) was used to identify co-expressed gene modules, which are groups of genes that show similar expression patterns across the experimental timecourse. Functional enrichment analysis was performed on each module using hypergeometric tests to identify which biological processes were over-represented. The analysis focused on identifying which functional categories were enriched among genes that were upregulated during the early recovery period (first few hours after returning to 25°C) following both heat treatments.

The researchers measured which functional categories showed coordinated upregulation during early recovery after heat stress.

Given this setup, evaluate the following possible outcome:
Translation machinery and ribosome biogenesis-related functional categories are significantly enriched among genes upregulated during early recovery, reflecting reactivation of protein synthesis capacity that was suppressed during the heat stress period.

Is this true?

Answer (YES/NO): NO